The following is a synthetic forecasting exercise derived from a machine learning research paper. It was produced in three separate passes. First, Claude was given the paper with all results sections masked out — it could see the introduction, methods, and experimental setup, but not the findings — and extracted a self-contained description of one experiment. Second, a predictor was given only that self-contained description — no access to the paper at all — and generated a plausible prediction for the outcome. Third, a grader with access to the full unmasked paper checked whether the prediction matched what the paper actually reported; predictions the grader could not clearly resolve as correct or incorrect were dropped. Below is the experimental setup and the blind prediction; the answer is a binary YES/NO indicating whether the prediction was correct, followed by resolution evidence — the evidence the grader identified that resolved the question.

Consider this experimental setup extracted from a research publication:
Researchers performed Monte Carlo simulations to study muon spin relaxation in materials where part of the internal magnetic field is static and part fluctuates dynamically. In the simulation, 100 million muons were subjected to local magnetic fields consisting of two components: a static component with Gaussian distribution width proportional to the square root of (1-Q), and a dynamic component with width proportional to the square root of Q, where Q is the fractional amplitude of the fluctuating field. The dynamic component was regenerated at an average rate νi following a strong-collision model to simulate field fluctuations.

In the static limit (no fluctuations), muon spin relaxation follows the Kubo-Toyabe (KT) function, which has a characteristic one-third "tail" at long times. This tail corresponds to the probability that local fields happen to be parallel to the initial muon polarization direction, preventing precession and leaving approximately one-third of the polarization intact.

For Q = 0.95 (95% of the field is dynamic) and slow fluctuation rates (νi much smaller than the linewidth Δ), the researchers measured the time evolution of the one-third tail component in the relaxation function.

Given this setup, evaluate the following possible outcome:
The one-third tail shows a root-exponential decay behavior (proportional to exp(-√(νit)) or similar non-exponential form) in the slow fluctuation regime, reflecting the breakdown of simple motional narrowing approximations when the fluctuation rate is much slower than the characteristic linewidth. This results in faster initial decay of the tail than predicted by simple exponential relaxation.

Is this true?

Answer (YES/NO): NO